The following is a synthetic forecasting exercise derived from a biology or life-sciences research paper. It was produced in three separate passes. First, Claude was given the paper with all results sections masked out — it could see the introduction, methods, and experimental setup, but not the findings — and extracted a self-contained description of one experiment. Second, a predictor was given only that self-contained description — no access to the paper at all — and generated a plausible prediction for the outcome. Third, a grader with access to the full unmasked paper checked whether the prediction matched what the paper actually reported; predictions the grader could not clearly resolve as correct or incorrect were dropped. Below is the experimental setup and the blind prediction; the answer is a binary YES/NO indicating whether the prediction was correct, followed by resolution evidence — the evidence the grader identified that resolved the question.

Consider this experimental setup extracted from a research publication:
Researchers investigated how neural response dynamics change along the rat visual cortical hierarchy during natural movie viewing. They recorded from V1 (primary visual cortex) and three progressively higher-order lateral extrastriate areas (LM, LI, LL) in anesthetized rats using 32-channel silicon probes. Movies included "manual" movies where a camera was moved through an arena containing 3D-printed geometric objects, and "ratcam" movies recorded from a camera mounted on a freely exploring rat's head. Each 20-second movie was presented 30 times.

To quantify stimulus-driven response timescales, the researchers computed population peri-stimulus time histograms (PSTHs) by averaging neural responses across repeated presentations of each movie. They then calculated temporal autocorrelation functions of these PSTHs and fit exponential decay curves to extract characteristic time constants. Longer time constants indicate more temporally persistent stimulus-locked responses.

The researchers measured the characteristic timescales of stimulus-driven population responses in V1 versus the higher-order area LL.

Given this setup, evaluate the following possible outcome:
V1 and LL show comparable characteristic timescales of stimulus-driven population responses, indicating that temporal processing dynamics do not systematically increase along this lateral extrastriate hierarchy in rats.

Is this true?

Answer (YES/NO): NO